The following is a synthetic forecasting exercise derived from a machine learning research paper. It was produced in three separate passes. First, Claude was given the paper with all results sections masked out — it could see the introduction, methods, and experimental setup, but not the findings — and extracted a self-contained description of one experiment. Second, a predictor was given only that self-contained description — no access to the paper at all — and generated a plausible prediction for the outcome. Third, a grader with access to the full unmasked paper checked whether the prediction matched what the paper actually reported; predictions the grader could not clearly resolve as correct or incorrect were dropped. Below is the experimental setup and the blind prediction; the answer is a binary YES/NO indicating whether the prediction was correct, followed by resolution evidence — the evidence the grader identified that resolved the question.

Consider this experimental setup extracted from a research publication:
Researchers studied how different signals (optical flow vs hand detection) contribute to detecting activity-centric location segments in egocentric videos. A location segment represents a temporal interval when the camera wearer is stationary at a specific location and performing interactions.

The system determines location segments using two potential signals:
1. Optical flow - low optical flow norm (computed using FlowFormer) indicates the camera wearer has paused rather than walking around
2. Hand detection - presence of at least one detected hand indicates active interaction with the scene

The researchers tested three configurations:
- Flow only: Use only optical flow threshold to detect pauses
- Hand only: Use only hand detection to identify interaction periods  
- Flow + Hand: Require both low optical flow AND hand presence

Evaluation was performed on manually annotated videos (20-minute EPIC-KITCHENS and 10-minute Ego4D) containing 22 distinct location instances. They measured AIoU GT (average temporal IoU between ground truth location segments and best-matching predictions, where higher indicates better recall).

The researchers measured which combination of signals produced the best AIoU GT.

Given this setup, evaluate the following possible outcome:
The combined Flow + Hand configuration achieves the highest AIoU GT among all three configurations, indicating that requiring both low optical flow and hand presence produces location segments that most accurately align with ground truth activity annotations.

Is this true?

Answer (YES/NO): YES